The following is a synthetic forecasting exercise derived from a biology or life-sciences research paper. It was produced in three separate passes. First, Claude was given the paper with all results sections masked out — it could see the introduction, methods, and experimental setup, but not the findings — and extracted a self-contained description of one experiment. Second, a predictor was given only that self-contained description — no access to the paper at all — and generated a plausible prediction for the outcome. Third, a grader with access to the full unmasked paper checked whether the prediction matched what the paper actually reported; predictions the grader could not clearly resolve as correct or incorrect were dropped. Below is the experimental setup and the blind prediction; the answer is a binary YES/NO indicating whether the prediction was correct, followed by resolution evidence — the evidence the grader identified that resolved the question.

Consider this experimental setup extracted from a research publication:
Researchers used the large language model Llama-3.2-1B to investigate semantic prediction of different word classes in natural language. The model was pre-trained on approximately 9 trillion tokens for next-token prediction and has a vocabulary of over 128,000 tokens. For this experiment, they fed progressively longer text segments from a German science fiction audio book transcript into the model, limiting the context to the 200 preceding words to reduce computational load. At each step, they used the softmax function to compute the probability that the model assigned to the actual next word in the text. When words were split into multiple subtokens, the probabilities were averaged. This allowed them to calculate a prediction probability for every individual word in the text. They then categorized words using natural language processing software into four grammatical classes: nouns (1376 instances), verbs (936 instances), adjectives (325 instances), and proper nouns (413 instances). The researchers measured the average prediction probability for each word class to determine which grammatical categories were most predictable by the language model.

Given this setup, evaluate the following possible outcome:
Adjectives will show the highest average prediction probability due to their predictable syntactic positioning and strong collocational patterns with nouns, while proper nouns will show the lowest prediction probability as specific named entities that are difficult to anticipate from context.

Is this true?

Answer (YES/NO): NO